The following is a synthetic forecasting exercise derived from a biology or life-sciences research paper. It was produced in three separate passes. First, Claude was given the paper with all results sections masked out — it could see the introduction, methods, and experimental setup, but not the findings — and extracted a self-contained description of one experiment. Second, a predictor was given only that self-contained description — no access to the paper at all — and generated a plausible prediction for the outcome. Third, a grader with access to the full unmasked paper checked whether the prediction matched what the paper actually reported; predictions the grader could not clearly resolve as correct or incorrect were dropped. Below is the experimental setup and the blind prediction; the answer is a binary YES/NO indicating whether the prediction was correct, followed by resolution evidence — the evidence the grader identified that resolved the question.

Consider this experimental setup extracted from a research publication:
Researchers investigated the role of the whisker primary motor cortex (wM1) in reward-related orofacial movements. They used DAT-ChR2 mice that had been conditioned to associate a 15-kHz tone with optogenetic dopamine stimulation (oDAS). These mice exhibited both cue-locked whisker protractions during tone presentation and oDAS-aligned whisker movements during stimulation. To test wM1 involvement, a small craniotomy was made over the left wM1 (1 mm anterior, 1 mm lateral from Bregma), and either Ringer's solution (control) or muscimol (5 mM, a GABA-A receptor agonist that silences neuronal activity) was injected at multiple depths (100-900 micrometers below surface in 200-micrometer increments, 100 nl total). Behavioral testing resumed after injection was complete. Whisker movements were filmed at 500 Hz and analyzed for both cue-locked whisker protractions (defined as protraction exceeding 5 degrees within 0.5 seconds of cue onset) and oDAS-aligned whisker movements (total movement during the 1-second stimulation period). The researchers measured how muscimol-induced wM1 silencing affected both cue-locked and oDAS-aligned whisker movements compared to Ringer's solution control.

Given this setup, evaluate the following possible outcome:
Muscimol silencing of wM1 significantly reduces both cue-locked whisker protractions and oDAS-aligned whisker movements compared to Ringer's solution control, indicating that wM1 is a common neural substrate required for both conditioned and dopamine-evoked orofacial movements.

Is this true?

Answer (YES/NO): YES